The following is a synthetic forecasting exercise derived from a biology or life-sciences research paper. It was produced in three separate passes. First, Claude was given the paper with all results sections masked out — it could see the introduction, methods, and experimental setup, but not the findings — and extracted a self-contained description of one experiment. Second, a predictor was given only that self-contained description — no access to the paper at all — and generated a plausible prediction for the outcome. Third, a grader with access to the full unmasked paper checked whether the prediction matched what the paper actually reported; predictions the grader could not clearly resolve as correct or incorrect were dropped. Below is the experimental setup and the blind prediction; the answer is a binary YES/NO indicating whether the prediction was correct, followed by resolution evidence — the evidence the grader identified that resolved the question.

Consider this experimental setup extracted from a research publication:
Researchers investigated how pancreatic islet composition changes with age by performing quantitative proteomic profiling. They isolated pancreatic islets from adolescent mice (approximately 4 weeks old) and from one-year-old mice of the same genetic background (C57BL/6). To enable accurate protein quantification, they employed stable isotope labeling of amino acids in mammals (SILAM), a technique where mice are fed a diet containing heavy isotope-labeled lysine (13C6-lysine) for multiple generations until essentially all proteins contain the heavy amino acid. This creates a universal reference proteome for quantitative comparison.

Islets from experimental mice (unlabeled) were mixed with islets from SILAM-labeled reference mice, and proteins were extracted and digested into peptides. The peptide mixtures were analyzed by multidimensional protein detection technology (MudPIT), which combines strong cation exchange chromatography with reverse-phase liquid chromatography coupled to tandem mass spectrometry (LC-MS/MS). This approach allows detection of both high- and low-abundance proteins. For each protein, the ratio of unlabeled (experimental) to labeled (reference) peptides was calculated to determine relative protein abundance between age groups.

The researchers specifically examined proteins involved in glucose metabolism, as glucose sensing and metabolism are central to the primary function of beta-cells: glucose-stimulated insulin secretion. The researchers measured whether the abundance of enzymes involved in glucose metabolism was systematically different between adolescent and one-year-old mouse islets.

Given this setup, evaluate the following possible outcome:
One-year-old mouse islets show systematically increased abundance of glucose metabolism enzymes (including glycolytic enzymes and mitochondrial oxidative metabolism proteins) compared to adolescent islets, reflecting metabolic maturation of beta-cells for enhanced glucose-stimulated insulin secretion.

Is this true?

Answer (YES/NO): YES